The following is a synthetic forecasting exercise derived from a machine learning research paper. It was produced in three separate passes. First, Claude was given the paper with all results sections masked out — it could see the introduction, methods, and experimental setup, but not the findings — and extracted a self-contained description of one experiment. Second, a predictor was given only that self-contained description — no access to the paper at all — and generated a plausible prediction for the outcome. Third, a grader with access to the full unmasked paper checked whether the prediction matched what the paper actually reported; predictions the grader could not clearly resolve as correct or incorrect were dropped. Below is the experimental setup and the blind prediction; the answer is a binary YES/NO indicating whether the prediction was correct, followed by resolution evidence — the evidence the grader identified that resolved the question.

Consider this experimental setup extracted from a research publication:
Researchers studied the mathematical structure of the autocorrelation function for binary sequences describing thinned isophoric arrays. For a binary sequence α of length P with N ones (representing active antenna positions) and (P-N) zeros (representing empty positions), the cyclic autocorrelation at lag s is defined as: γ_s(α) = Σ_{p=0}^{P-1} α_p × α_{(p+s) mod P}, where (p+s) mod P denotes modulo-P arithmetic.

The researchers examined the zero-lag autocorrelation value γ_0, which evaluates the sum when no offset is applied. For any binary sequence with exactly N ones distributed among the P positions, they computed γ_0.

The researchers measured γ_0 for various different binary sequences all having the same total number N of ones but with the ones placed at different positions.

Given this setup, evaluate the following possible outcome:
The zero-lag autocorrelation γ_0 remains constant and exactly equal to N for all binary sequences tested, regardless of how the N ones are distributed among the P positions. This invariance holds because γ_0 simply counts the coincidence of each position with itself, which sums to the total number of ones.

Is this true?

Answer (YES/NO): YES